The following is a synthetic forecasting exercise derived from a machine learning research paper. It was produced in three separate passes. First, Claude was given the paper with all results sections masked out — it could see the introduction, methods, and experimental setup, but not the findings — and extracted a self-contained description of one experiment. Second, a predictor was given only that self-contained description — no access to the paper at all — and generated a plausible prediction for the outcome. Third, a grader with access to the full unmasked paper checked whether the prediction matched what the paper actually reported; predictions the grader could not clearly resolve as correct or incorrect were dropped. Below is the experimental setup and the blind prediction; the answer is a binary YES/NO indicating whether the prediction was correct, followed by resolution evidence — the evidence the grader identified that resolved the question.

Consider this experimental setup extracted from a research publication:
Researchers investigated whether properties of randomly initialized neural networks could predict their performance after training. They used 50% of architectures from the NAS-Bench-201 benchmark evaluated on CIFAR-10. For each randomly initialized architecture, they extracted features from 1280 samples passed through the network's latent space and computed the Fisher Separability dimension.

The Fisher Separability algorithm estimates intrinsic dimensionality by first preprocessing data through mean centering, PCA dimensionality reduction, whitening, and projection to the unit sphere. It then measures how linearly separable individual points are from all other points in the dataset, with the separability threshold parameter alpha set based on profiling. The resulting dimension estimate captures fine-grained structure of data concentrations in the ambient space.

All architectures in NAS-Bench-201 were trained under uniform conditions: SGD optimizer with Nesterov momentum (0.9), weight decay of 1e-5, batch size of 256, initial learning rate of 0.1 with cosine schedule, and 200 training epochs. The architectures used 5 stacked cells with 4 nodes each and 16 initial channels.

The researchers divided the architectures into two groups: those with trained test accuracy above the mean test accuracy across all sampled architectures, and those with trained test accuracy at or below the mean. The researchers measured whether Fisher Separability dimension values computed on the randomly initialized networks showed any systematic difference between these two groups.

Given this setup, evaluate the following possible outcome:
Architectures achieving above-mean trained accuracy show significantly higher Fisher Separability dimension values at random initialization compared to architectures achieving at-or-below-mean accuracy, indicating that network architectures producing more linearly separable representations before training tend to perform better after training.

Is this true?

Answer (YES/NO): NO